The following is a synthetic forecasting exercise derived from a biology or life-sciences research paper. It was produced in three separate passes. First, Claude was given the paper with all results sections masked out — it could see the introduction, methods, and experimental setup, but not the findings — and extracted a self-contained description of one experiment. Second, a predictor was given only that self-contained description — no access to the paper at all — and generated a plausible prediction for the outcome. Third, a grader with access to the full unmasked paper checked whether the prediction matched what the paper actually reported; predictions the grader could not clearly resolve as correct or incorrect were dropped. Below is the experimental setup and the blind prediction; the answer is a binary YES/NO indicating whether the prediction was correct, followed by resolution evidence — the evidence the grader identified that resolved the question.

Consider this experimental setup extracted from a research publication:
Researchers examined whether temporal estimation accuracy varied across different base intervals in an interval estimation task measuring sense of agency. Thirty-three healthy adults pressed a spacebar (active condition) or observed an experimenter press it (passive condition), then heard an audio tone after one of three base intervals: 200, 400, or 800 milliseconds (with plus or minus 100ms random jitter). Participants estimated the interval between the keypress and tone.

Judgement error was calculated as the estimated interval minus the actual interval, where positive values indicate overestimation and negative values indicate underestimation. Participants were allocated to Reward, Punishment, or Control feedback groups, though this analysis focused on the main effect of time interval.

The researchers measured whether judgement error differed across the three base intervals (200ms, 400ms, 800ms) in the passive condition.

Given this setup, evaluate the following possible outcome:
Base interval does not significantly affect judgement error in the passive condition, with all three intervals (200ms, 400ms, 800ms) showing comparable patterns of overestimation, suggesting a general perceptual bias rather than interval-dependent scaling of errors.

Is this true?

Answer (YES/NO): NO